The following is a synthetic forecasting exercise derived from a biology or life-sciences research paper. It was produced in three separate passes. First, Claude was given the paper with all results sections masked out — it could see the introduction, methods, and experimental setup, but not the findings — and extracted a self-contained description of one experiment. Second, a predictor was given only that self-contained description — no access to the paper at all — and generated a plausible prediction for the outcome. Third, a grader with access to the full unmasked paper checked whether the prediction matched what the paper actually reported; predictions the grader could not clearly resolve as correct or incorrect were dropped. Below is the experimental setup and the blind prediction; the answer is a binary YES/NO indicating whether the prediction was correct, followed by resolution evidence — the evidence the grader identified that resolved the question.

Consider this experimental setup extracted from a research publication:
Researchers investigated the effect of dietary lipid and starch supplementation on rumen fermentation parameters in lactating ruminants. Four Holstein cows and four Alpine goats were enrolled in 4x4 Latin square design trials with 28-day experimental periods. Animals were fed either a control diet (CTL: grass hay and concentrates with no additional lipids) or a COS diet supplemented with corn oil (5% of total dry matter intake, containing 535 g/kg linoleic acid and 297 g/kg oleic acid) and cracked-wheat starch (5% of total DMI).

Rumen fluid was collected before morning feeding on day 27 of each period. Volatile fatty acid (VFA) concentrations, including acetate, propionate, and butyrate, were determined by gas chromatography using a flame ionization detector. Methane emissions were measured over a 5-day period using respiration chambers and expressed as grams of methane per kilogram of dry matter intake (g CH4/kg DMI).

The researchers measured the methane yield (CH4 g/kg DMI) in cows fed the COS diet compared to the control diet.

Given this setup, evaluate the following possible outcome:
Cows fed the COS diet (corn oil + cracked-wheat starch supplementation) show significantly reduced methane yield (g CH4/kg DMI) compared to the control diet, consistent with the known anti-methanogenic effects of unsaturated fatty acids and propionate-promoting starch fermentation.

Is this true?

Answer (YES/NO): YES